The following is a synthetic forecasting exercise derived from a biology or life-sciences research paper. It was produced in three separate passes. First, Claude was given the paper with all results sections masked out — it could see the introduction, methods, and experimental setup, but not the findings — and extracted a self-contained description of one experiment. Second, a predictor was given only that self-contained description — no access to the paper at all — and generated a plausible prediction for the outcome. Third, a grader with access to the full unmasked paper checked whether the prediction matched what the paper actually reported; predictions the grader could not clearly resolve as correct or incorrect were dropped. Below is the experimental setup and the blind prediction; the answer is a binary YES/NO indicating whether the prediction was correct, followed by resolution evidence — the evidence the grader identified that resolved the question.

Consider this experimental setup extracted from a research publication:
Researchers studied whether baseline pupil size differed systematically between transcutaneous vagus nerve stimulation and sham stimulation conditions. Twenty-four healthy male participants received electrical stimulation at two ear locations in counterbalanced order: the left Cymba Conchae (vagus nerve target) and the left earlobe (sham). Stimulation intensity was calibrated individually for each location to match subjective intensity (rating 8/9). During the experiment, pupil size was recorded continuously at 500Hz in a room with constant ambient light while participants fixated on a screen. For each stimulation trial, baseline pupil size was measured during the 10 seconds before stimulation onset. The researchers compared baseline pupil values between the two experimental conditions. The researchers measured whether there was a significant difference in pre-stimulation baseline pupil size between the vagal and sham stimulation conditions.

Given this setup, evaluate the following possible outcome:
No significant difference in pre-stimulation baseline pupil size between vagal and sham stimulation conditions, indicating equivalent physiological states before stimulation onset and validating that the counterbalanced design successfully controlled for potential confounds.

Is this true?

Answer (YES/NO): YES